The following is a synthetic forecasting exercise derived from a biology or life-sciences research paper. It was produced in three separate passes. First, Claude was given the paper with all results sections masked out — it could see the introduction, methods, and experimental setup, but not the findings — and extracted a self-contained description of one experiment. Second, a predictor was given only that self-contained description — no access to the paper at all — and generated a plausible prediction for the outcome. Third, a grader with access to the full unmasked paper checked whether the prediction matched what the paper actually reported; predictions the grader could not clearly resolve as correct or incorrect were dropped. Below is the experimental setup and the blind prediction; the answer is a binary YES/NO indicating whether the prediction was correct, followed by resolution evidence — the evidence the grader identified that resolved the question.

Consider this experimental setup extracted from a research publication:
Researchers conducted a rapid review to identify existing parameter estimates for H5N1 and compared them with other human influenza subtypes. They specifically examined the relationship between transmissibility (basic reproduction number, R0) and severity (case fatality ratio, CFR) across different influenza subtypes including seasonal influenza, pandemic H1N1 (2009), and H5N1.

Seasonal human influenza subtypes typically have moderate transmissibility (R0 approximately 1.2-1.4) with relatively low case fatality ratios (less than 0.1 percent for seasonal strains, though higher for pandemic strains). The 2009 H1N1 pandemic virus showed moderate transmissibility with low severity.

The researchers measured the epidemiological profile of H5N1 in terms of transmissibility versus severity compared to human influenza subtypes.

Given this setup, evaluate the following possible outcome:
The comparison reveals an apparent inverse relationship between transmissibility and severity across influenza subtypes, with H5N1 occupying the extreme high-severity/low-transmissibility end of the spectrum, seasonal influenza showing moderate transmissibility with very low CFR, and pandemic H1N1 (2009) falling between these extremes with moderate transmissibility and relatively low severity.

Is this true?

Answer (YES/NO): NO